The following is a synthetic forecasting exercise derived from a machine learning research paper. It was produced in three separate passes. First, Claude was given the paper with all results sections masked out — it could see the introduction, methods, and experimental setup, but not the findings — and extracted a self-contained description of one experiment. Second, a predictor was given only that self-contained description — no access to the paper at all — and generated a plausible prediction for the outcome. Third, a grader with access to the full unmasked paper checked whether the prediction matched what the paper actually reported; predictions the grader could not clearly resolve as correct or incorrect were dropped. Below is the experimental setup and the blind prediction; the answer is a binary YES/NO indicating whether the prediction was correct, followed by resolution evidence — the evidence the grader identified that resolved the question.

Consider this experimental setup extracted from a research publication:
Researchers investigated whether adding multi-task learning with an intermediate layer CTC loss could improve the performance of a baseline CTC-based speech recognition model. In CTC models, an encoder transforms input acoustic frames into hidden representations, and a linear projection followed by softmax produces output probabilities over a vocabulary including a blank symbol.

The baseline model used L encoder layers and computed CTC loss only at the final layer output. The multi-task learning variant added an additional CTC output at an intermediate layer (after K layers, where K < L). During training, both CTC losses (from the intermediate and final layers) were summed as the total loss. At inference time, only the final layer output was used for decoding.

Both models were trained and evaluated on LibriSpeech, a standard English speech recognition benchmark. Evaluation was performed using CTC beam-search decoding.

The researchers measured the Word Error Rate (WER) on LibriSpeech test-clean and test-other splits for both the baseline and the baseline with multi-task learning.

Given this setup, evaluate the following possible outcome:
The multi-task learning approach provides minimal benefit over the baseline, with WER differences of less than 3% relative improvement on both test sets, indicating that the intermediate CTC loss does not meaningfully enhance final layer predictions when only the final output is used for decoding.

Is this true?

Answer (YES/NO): YES